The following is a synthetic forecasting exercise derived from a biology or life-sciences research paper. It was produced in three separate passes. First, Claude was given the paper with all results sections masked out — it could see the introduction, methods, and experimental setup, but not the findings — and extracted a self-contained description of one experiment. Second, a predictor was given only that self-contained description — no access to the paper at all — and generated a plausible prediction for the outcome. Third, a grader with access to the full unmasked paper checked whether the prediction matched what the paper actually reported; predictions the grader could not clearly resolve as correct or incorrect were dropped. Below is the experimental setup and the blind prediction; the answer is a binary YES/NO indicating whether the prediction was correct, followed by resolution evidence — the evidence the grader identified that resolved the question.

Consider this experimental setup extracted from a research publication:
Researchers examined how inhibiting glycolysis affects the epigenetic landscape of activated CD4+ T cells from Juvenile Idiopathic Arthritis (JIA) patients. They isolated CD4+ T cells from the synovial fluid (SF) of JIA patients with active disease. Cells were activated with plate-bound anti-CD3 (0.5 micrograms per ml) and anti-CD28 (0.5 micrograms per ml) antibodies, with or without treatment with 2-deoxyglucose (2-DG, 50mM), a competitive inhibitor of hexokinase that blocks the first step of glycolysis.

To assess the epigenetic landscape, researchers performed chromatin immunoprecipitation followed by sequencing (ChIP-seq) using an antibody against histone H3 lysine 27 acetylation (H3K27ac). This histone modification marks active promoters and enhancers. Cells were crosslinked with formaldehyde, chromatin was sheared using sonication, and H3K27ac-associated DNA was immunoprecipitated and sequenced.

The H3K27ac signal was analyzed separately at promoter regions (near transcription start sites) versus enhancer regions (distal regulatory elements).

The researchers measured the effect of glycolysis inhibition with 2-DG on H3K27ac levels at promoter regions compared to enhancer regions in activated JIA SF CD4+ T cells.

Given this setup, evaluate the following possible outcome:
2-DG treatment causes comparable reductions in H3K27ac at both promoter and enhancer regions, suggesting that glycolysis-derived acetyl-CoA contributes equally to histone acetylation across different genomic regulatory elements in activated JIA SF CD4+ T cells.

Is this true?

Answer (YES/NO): NO